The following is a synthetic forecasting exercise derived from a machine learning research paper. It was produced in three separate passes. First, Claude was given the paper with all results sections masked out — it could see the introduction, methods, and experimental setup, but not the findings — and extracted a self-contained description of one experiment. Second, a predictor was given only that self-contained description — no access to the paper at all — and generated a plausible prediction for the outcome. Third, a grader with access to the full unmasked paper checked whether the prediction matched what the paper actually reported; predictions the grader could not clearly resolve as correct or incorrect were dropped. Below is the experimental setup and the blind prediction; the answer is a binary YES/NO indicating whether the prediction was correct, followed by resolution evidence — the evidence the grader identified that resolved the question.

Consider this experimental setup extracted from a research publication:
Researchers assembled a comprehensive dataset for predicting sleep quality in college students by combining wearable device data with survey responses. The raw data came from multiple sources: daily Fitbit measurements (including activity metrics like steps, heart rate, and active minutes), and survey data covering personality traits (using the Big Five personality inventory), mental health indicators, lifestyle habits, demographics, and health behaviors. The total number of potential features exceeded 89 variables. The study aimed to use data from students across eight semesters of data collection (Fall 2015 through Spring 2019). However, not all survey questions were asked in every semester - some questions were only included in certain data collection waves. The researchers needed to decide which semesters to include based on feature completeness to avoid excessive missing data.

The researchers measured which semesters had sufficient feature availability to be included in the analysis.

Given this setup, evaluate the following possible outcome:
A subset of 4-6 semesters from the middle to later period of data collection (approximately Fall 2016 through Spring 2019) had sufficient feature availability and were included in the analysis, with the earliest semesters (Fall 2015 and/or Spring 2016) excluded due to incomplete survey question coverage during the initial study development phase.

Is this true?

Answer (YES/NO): NO